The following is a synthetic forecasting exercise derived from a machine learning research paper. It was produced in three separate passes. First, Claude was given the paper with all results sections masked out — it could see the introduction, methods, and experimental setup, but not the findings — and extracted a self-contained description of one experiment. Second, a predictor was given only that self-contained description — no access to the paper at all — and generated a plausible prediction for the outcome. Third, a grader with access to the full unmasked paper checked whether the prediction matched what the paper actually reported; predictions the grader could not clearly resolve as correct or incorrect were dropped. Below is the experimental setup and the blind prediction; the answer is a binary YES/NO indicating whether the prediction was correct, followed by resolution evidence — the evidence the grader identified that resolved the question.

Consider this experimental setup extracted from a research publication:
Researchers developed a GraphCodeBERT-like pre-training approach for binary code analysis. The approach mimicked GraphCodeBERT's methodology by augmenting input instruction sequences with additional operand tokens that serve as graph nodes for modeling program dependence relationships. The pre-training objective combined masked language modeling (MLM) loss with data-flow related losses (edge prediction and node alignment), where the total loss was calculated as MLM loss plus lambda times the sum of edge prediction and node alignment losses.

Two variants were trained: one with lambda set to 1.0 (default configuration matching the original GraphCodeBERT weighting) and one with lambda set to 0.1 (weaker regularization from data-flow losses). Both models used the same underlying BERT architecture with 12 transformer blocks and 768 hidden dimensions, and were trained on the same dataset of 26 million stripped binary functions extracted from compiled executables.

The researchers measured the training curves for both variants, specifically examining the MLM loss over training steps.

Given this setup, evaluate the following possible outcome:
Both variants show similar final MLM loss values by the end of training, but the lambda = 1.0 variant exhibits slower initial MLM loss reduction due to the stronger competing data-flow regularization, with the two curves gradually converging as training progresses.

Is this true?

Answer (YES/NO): NO